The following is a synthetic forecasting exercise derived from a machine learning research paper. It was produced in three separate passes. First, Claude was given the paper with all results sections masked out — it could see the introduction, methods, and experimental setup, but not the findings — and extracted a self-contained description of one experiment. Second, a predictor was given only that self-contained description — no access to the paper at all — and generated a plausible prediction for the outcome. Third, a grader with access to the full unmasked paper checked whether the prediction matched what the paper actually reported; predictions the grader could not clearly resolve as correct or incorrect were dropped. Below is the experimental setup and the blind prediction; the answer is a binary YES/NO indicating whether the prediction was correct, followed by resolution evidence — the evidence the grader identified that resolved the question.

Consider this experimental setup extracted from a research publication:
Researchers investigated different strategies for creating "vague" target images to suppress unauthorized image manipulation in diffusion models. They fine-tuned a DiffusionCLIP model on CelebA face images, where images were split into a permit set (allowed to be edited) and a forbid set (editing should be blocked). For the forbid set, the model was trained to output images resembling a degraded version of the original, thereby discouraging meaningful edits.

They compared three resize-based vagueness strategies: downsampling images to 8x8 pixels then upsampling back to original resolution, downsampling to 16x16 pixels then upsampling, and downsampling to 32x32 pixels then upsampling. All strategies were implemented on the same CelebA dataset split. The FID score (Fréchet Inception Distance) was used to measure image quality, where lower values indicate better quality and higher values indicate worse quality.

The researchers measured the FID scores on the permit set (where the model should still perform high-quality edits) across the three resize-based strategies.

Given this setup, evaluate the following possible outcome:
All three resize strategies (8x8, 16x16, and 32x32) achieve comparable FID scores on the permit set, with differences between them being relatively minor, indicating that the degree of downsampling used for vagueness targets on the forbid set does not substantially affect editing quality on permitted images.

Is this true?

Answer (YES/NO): NO